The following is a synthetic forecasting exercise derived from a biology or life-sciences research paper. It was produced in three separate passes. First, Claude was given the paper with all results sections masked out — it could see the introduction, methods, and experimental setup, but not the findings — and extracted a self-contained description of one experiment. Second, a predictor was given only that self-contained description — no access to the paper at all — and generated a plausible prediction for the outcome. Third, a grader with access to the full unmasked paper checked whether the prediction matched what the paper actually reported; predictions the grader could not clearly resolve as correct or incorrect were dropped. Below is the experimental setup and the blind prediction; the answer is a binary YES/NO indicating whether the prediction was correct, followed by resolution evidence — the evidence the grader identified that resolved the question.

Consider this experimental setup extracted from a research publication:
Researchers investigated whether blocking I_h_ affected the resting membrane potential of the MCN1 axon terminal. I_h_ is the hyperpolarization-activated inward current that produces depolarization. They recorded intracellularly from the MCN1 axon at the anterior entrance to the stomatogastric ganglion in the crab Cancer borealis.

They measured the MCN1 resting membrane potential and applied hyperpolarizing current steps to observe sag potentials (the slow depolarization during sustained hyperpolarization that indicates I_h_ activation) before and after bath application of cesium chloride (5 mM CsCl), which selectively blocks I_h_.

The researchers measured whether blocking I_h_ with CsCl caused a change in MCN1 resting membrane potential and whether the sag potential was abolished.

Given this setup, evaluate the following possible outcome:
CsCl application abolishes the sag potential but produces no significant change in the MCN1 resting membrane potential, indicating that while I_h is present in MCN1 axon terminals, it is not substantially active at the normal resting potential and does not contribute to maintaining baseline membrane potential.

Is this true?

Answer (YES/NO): NO